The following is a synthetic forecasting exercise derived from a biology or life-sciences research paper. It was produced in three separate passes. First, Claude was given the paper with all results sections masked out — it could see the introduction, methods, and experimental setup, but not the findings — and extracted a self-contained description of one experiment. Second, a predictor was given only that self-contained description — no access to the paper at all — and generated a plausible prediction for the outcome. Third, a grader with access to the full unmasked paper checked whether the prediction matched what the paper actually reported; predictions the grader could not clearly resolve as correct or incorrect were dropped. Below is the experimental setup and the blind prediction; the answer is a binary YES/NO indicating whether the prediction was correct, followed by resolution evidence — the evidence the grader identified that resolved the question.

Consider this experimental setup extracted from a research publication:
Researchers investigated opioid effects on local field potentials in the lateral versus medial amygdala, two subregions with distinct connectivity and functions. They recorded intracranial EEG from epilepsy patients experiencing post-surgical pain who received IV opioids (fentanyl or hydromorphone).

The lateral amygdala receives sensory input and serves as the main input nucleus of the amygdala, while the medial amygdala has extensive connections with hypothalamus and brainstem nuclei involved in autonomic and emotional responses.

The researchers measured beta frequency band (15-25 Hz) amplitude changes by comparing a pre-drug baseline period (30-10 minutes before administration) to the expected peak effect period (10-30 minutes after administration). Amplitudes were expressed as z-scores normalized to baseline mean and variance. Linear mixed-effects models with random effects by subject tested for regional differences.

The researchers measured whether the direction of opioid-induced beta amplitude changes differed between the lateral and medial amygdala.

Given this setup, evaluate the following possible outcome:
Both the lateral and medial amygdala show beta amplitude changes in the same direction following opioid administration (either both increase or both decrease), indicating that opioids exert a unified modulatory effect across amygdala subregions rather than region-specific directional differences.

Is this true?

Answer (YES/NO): NO